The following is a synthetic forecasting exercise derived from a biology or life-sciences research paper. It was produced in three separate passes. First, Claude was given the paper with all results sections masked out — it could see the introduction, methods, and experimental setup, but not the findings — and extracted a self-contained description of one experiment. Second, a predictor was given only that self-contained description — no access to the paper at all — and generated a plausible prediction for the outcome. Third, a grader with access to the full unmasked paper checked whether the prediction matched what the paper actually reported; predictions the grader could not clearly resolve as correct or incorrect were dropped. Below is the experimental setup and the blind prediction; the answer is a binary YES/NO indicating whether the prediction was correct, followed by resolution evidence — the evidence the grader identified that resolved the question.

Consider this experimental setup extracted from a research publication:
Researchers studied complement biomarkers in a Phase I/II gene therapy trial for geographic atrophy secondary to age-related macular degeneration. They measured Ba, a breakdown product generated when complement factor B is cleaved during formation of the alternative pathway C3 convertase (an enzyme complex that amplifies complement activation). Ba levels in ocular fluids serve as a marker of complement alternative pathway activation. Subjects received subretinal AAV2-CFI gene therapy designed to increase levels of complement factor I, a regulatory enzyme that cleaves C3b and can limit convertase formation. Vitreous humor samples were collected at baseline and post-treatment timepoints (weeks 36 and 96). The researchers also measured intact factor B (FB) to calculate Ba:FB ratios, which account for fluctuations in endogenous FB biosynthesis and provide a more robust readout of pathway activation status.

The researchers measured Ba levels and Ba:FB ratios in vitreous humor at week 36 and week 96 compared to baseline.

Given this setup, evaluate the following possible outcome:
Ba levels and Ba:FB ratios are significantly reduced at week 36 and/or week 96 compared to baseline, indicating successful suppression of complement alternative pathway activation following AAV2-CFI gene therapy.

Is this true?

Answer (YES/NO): YES